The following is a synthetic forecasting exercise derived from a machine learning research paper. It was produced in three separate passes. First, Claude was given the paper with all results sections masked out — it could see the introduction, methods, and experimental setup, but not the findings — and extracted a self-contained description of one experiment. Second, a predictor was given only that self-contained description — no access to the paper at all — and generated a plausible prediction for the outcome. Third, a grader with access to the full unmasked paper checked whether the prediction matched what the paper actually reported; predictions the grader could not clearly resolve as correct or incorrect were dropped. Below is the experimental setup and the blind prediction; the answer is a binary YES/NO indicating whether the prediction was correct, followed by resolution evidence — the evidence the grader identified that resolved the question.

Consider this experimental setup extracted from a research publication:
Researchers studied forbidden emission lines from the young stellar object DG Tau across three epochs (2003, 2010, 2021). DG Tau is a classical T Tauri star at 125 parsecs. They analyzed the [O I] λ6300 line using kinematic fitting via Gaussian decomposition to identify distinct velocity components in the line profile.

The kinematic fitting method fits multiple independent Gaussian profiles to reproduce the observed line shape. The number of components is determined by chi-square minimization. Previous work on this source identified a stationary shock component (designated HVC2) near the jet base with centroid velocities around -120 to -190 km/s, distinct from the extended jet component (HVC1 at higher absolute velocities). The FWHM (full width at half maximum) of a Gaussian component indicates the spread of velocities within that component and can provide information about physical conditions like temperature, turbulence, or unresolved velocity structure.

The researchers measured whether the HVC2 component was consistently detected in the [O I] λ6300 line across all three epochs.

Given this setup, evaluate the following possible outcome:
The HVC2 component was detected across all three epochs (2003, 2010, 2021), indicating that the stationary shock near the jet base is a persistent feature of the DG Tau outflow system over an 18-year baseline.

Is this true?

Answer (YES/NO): NO